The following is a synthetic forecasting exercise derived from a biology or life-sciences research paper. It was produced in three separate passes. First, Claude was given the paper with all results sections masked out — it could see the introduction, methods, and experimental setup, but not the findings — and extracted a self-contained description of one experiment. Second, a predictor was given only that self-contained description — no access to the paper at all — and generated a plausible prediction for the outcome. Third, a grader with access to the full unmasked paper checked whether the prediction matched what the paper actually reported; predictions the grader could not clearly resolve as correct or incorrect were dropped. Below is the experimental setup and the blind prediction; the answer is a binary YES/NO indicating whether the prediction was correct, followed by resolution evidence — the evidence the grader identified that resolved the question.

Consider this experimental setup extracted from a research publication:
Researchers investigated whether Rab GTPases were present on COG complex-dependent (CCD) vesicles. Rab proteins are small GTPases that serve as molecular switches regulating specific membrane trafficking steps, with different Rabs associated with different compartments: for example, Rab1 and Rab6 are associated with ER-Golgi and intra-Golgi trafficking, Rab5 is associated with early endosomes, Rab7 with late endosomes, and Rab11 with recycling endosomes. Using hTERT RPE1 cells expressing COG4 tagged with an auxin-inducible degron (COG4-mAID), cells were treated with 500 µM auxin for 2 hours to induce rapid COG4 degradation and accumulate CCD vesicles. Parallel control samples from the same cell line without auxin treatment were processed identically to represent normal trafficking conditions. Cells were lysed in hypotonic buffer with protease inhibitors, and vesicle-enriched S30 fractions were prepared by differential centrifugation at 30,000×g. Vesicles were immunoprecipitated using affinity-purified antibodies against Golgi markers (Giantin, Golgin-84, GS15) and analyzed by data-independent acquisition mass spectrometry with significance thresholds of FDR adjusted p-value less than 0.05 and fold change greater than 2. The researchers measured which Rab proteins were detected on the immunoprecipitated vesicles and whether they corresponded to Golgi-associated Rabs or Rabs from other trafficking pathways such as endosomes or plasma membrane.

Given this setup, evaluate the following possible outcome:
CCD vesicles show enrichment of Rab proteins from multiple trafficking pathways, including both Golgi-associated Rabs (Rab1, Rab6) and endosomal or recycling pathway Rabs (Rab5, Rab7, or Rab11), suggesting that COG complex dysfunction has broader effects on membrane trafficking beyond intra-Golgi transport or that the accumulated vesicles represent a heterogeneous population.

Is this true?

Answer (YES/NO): NO